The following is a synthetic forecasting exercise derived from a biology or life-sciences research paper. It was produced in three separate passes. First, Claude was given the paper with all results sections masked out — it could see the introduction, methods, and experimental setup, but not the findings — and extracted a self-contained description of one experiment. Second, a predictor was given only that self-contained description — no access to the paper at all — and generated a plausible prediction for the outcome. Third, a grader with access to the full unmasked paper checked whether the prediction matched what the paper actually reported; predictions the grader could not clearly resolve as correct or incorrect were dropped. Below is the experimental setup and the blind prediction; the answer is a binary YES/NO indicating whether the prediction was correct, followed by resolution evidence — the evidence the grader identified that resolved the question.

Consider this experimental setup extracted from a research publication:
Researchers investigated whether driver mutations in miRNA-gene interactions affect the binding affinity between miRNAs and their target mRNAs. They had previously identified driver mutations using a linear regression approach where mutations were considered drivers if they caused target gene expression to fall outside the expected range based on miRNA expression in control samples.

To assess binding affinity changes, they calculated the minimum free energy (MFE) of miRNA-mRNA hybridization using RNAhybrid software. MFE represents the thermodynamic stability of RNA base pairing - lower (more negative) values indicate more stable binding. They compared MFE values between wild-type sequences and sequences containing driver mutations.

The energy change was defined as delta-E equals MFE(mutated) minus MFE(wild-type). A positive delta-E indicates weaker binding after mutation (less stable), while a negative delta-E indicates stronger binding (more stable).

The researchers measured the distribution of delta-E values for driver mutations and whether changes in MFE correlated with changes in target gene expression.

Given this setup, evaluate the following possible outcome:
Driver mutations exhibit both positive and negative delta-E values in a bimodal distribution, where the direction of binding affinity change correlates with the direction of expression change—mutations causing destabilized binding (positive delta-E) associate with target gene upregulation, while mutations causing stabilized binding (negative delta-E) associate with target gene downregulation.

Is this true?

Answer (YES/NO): NO